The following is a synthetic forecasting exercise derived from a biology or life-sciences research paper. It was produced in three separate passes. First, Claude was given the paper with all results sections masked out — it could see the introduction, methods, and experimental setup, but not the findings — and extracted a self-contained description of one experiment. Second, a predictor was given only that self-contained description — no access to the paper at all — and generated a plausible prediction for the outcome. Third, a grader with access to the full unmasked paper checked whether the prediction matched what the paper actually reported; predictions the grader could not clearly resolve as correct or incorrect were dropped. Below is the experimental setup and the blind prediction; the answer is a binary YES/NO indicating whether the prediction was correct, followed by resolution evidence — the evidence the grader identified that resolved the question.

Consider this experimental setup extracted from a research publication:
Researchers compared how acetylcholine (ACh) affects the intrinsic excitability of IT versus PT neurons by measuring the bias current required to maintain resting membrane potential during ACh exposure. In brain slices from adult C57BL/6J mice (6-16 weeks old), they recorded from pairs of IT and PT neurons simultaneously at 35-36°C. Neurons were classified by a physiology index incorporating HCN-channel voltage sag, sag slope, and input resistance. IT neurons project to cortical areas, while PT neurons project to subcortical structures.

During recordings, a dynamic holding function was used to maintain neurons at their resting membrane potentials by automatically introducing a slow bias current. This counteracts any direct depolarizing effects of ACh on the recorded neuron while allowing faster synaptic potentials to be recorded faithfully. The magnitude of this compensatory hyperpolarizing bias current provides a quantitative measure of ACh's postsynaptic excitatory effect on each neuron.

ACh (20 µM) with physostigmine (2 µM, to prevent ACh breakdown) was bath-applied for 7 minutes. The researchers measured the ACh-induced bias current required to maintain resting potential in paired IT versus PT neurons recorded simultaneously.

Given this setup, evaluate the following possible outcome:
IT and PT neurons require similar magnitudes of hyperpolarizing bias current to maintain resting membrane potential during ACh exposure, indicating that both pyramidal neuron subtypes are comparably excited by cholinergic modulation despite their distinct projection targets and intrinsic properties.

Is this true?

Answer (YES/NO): NO